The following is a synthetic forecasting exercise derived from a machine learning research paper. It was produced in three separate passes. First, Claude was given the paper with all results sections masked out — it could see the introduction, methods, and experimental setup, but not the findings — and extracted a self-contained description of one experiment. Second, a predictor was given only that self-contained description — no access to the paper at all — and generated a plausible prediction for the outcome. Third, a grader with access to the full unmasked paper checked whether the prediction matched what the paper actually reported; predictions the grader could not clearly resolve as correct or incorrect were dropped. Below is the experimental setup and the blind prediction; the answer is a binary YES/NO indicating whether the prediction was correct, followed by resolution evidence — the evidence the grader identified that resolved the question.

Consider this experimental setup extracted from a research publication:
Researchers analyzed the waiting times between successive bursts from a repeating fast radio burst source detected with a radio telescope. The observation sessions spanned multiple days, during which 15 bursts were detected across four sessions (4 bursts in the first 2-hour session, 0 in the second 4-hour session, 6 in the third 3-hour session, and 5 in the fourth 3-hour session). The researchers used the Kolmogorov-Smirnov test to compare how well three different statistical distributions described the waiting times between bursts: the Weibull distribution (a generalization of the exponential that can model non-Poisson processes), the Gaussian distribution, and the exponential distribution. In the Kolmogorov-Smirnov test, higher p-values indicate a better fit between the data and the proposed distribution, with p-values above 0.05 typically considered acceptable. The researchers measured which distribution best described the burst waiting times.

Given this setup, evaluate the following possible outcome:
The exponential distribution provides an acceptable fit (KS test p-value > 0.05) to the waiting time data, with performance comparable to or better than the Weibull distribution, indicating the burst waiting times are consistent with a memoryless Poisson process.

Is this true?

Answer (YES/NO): NO